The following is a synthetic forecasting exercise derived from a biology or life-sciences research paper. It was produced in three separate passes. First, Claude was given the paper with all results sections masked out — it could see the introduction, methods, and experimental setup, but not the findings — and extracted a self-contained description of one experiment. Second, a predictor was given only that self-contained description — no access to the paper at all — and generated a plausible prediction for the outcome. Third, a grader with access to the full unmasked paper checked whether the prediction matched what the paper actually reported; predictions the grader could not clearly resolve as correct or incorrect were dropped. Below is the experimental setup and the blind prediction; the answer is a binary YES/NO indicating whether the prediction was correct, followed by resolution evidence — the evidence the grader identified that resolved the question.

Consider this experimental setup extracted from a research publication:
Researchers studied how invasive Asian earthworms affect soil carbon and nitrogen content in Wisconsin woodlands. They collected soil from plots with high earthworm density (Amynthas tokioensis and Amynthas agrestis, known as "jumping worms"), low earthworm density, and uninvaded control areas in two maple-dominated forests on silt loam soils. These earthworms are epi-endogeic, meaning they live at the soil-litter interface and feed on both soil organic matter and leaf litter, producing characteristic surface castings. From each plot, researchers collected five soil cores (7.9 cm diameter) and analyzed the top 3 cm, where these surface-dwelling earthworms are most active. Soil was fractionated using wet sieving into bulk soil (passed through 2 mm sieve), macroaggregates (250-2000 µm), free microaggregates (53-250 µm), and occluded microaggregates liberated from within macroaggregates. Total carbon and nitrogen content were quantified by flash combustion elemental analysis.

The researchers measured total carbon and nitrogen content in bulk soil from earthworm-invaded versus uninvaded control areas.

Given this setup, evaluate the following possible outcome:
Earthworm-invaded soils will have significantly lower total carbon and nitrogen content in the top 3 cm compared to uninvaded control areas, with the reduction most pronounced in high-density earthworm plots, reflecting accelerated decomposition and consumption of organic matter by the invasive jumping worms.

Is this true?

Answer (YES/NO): NO